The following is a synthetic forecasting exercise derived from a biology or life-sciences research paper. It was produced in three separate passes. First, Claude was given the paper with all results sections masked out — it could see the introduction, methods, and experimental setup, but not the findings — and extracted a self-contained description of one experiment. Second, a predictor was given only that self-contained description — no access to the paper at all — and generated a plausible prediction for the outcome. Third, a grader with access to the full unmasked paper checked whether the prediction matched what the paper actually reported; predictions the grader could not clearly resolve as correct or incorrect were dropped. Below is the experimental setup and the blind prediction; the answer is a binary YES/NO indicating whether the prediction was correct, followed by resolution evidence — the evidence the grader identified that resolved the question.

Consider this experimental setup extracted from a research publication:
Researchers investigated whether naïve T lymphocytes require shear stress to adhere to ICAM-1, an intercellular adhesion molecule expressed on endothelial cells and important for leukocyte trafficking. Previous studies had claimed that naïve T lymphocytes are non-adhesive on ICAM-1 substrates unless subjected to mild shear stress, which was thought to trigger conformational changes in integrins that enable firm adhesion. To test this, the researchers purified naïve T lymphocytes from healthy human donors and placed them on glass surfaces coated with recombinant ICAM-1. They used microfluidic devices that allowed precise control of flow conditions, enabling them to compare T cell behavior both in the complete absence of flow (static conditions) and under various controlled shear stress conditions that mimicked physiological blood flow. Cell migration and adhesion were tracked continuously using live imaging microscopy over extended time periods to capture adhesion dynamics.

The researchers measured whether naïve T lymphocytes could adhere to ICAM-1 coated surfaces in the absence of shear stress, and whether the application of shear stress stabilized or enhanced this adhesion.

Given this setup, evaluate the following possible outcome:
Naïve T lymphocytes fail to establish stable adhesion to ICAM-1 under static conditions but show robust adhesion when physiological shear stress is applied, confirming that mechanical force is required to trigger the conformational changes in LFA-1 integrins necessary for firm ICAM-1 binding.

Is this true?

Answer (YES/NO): NO